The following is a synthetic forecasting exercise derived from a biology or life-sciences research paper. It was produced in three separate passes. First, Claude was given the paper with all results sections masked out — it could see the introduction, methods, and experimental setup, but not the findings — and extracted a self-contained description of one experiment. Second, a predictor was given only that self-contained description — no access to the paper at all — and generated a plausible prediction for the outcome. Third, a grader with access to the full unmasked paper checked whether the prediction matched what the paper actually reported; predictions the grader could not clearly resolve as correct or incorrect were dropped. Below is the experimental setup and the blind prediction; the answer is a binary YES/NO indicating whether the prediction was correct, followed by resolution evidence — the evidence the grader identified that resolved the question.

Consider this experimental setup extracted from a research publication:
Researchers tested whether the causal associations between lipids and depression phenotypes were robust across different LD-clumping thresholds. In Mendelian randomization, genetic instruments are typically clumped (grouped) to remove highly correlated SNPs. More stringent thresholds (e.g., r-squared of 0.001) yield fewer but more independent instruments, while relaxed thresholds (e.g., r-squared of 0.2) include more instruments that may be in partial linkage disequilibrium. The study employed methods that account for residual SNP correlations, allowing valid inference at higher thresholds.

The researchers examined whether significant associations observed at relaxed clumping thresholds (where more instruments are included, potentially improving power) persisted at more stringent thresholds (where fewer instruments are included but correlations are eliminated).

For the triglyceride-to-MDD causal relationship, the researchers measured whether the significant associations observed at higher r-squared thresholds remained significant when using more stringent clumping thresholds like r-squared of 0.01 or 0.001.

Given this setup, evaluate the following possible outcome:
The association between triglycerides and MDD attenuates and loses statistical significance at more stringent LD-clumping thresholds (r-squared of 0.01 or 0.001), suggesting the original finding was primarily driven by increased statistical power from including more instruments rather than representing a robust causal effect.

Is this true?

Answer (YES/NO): NO